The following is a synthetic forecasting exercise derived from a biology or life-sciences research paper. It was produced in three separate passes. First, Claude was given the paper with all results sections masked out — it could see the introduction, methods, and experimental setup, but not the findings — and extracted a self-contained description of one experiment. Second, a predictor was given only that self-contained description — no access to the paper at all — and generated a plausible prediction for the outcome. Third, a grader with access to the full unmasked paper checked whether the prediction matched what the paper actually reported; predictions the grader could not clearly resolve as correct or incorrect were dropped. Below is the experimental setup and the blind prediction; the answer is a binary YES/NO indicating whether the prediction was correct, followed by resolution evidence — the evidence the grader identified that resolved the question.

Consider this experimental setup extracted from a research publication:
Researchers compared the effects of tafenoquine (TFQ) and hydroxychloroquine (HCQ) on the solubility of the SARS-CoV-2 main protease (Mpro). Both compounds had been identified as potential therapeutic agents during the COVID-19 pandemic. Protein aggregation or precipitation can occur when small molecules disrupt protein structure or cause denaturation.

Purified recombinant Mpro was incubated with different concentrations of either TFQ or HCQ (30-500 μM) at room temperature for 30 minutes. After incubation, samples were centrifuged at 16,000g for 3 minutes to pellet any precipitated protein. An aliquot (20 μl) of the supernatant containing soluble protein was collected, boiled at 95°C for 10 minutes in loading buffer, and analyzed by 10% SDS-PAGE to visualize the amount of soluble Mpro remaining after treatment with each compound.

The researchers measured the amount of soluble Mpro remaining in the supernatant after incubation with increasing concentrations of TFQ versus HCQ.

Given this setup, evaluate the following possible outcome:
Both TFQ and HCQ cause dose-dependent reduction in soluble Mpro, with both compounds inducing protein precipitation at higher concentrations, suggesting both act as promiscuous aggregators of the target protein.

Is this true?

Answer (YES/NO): NO